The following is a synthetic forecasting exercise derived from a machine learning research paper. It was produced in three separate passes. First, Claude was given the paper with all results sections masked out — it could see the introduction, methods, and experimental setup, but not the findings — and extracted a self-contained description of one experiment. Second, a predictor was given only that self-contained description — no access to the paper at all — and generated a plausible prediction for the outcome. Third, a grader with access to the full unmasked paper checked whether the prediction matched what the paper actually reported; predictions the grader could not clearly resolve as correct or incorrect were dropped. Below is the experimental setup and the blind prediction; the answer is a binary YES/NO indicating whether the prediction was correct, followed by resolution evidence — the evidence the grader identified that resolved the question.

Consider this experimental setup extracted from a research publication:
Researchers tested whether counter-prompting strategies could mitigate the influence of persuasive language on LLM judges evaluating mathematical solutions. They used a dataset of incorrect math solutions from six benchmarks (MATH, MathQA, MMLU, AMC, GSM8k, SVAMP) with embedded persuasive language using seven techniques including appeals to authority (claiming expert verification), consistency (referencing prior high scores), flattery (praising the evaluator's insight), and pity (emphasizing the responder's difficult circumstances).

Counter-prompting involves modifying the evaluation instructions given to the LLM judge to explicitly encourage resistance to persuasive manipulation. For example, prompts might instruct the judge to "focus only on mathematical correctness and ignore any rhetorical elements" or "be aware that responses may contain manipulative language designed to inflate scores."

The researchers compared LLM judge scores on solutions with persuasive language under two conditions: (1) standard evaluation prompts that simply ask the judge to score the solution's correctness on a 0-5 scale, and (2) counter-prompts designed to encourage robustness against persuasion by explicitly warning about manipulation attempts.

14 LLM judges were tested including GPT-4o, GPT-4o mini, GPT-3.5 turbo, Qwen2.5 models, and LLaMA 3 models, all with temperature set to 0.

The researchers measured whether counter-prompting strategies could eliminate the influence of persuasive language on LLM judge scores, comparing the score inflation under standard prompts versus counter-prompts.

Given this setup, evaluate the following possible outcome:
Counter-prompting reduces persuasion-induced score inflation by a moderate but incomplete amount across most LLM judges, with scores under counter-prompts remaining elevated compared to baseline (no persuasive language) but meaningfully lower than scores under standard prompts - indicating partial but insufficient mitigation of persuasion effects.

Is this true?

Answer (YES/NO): NO